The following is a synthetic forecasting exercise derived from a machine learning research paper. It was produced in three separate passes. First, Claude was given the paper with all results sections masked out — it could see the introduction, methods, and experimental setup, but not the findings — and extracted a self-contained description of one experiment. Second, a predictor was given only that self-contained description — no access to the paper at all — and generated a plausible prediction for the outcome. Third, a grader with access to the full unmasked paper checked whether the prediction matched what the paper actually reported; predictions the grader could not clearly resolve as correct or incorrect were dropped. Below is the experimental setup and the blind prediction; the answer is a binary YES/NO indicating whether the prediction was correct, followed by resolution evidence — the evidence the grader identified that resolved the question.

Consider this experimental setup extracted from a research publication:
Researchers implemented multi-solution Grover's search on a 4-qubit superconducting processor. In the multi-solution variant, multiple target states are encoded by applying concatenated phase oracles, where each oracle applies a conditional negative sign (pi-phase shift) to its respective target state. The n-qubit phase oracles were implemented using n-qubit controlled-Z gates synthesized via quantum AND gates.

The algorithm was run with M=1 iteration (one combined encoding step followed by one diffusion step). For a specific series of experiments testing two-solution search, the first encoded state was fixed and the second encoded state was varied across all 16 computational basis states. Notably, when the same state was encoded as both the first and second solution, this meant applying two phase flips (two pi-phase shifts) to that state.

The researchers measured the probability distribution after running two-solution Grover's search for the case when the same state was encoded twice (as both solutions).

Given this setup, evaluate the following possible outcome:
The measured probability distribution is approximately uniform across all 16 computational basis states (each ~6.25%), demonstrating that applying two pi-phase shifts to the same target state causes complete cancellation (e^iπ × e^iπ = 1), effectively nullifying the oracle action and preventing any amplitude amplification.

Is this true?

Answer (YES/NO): YES